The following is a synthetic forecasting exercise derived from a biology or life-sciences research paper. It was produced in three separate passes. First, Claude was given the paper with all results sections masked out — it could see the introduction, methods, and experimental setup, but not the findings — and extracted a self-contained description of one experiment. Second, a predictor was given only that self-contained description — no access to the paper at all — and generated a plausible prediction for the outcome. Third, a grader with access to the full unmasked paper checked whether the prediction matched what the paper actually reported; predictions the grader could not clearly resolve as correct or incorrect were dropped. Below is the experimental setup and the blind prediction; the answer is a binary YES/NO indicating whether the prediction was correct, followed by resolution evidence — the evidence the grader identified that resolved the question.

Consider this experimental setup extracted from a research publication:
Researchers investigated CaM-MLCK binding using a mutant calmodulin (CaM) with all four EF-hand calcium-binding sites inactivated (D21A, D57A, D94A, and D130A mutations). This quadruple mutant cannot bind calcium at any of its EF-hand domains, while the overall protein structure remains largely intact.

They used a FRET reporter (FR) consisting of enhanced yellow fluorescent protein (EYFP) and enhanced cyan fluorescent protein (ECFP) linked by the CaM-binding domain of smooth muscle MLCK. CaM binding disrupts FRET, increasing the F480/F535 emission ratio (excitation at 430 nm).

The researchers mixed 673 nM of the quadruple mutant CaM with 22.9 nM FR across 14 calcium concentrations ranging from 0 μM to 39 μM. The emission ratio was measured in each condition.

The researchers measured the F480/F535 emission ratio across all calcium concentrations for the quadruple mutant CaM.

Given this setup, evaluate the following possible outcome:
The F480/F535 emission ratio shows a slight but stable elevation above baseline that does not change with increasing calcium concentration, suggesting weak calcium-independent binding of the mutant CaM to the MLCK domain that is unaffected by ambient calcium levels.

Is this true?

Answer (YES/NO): NO